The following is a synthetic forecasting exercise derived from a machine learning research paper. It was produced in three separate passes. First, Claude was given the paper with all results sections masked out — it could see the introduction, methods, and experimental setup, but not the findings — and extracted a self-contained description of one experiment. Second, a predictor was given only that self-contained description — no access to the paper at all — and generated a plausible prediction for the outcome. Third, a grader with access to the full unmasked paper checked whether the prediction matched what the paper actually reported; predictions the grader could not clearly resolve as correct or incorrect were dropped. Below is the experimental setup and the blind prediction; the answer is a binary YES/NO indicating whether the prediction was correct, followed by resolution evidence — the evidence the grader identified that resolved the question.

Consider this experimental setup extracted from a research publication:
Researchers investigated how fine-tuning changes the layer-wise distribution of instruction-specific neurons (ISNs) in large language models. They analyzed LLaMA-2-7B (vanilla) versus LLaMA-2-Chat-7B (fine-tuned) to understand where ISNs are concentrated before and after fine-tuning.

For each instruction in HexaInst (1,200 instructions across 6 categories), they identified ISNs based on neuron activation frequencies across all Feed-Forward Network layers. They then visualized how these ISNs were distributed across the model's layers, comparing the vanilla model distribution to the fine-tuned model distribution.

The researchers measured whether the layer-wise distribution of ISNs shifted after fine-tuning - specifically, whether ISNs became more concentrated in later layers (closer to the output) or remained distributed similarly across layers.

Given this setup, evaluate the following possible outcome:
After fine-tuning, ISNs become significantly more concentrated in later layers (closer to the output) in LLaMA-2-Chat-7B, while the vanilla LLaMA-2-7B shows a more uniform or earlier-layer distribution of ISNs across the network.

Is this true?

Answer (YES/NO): NO